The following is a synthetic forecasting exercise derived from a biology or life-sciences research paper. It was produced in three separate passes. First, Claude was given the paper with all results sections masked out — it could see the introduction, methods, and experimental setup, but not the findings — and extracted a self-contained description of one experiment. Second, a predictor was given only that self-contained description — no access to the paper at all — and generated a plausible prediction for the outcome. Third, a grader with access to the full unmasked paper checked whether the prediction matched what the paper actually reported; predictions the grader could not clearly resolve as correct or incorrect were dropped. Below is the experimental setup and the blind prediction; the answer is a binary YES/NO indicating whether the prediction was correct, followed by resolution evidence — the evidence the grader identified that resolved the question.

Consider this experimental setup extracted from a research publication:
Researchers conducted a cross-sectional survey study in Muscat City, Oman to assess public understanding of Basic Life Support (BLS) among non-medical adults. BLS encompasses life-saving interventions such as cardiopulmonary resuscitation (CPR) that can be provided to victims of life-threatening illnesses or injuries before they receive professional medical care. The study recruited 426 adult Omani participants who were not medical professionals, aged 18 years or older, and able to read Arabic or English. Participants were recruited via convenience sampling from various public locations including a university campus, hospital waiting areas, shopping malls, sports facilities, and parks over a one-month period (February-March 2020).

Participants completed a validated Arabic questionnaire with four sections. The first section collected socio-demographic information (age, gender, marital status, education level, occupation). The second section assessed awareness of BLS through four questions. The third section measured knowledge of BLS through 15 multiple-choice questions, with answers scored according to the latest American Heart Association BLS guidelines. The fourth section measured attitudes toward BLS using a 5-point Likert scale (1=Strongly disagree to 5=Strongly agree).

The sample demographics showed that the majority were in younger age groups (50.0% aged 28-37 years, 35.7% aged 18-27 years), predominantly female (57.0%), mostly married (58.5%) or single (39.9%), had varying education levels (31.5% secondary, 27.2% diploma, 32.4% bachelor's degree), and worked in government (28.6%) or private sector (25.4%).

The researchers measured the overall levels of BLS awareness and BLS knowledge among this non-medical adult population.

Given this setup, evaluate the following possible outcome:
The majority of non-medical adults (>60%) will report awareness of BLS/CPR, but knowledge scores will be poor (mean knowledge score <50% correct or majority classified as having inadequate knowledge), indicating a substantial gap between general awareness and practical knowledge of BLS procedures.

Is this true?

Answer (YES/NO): YES